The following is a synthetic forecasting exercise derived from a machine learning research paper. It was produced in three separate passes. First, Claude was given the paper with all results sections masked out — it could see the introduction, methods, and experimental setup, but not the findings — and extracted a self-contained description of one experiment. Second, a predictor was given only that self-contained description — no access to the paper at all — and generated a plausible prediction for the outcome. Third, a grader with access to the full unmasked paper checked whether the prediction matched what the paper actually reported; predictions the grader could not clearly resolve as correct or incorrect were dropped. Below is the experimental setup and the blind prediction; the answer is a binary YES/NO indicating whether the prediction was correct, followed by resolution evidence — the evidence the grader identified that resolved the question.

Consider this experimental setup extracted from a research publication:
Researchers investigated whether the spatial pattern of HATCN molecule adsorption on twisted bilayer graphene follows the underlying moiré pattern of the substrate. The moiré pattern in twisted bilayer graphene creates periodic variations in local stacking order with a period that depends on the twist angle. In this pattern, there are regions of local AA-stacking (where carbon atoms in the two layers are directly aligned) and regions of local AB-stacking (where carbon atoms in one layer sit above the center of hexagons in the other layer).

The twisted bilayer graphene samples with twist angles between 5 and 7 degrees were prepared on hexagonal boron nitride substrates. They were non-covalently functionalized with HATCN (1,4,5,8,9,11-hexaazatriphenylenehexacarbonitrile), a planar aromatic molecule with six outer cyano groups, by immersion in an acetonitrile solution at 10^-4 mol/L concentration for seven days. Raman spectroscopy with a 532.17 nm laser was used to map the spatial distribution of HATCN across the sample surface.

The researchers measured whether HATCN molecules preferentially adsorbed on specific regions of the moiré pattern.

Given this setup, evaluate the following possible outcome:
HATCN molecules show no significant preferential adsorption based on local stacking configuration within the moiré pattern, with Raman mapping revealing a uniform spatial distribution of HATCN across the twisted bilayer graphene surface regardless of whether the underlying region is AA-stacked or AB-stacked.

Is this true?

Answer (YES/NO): NO